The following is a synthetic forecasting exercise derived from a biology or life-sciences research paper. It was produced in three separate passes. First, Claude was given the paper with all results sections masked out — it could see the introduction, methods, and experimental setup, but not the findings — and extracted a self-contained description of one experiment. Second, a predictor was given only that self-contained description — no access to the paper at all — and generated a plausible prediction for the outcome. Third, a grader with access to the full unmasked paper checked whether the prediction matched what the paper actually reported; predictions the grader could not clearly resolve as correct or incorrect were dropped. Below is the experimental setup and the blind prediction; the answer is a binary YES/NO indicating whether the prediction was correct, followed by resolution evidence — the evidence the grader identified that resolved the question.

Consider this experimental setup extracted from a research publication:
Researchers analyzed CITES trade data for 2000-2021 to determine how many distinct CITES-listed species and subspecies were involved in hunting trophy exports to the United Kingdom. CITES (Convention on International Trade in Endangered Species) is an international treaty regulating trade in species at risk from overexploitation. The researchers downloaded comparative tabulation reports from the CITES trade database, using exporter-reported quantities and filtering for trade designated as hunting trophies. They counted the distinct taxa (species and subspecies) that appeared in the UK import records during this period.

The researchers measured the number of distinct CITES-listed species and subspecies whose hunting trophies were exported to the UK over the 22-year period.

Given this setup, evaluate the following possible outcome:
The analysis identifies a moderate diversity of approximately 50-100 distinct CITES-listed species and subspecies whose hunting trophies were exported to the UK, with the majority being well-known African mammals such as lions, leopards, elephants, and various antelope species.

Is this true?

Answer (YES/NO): YES